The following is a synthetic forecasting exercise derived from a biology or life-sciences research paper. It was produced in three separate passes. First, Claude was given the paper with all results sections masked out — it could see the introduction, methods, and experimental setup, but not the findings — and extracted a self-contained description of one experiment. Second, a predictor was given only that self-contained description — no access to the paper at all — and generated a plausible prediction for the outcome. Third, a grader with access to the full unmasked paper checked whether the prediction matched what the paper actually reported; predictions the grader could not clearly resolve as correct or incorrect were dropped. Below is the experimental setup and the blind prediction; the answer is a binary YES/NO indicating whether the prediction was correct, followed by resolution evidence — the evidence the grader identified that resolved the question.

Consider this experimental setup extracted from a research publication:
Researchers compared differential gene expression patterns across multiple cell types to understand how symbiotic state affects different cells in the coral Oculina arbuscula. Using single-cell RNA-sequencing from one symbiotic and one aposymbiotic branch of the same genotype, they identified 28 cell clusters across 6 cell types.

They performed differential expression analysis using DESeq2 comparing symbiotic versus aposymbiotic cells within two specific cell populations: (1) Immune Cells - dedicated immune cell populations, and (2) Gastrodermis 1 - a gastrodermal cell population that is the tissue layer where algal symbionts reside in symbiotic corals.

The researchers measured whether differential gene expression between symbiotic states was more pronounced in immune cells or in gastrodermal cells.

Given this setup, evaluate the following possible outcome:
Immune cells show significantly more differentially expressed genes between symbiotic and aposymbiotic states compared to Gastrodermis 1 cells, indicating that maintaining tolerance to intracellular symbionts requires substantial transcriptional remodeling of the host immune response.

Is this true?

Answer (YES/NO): NO